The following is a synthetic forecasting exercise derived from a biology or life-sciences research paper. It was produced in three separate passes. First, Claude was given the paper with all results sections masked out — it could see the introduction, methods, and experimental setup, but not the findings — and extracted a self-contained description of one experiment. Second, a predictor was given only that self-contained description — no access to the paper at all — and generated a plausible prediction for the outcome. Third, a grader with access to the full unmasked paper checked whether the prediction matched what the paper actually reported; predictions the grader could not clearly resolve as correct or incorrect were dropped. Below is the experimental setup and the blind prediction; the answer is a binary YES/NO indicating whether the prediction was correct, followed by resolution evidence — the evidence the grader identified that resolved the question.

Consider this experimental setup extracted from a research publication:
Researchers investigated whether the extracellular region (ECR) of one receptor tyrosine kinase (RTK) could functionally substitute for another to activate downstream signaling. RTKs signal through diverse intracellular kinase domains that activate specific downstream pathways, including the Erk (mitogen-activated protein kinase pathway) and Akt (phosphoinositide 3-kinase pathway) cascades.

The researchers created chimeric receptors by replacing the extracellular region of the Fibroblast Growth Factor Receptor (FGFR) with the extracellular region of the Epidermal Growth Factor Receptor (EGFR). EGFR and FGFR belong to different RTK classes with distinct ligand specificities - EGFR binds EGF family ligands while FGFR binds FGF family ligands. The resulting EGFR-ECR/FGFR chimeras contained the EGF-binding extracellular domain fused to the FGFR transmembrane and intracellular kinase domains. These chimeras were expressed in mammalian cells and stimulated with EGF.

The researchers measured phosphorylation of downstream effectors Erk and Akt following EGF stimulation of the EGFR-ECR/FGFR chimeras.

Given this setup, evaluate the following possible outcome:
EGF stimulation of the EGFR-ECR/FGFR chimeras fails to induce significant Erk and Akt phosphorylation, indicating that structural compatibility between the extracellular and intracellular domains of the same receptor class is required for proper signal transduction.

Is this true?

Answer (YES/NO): NO